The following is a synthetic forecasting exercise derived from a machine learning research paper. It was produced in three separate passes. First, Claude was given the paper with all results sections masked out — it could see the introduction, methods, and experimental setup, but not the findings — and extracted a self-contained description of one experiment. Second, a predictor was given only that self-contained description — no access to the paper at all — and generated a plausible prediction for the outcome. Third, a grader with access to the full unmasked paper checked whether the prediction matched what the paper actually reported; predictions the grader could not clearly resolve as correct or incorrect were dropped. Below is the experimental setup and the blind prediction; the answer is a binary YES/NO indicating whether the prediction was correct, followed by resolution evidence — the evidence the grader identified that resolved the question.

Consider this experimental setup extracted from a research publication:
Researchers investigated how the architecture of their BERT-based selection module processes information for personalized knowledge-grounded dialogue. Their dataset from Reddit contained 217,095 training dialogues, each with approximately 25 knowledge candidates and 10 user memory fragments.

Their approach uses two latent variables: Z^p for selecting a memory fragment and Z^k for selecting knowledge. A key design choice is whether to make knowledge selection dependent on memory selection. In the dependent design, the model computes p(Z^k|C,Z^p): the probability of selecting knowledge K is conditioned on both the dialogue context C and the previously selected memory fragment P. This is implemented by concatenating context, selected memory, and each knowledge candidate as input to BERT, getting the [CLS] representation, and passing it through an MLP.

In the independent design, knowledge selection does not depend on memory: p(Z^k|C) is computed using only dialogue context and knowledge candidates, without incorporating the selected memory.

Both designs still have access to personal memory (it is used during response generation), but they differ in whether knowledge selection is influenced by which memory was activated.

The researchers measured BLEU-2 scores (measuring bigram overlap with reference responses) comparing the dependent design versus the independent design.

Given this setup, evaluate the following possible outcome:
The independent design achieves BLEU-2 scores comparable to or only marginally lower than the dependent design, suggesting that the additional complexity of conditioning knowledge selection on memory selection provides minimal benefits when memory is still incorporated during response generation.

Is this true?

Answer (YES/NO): NO